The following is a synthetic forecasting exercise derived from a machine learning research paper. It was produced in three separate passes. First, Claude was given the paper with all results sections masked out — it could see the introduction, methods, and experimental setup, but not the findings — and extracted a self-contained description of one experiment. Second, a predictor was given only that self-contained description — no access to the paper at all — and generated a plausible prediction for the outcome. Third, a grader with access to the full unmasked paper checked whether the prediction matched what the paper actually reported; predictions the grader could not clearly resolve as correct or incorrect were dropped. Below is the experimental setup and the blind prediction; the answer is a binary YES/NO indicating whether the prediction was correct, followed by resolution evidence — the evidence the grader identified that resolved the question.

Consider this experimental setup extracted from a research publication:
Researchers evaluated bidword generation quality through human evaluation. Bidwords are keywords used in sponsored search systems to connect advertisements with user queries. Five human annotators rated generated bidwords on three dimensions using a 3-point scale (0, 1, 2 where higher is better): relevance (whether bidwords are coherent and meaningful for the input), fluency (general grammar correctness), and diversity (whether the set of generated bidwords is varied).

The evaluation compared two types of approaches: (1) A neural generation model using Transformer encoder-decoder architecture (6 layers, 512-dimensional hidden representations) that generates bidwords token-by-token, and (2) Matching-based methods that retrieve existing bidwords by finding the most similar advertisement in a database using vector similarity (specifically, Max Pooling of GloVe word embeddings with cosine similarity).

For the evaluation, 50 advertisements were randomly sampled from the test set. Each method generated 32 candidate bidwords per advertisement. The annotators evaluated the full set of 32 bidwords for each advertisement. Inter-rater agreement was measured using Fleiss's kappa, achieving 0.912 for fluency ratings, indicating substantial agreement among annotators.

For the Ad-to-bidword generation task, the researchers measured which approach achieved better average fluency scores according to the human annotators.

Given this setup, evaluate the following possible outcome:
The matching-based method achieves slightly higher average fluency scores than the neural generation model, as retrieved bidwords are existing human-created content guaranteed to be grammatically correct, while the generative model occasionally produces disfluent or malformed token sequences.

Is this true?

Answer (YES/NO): YES